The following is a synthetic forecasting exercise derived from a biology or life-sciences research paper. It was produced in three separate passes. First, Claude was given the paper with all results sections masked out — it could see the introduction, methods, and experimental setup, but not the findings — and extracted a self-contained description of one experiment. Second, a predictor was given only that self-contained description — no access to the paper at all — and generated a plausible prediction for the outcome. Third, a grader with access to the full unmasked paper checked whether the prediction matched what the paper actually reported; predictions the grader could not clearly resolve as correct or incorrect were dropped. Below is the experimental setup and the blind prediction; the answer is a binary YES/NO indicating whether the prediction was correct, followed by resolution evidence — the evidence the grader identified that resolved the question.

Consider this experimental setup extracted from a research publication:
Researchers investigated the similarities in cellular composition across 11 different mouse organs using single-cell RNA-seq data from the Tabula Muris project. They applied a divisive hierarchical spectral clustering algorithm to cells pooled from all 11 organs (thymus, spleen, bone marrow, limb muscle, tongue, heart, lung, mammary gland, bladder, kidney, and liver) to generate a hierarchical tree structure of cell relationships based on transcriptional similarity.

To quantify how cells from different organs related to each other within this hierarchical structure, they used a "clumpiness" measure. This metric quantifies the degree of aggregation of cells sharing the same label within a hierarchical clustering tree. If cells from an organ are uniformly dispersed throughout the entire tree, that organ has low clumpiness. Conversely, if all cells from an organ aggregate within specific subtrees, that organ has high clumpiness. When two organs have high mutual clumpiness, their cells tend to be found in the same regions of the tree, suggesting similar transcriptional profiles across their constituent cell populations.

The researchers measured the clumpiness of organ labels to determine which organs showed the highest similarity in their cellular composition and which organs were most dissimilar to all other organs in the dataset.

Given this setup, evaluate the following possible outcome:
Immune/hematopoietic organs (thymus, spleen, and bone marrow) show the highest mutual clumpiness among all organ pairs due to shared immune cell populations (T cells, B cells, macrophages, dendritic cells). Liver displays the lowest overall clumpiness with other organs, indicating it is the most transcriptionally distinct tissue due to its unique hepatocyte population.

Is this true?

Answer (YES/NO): NO